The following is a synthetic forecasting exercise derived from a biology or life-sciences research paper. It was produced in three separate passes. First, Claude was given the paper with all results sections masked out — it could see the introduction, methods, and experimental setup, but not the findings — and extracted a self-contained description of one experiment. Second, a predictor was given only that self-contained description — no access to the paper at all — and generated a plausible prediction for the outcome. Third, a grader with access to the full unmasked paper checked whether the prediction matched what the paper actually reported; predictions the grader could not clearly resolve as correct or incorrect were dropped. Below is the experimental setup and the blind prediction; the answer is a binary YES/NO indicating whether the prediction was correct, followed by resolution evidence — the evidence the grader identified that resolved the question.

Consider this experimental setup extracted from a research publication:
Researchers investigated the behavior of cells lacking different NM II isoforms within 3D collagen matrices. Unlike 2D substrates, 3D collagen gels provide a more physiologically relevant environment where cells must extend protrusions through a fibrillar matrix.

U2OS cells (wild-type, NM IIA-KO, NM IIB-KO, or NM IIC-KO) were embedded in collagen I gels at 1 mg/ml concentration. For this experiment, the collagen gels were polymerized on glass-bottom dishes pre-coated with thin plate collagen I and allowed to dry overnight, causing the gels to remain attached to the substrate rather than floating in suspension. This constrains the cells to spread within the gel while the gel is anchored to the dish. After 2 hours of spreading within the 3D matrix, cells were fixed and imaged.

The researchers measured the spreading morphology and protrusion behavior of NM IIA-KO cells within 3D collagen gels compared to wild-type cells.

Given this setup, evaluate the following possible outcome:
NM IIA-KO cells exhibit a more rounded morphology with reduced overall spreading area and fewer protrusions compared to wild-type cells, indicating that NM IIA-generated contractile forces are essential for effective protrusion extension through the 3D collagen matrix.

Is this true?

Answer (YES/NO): NO